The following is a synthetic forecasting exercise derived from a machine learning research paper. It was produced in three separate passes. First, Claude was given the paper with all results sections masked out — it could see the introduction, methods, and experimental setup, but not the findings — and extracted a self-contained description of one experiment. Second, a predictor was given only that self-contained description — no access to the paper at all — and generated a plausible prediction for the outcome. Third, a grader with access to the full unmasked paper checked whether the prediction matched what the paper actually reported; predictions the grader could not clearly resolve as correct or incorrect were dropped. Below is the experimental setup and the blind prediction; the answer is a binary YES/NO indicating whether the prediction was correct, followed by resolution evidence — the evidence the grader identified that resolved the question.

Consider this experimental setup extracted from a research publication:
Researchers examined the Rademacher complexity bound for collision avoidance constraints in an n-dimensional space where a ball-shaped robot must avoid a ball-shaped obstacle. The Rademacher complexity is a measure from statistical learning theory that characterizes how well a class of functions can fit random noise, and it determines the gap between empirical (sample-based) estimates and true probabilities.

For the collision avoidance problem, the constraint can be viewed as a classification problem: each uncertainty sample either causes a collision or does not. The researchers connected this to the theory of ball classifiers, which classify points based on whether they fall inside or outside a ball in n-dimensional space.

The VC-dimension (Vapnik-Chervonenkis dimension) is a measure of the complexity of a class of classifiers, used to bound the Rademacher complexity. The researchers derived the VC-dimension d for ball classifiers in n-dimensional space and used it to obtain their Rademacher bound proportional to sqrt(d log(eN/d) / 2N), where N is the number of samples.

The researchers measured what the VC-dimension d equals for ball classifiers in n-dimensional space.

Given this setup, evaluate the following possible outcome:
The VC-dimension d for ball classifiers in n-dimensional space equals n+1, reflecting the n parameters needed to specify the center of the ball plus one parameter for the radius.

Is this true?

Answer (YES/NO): YES